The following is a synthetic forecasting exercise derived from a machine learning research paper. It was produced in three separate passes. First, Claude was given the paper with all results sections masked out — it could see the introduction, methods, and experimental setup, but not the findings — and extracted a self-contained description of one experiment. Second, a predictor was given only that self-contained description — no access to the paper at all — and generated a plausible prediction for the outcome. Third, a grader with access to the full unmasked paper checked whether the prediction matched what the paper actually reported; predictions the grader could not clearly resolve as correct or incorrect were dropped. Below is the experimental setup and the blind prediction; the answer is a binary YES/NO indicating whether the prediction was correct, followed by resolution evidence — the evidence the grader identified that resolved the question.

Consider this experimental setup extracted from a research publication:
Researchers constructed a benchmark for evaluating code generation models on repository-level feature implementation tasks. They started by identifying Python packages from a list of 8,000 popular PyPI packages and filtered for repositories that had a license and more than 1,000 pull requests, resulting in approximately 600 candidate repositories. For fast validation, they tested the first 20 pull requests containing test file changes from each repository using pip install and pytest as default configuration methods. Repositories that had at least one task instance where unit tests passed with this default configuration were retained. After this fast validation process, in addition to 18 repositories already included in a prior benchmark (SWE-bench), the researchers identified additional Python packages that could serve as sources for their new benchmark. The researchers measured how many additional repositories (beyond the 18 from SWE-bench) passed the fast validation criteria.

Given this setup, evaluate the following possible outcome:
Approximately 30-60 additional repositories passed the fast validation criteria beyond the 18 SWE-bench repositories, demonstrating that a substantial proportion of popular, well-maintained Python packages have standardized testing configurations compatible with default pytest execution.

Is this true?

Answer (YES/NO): NO